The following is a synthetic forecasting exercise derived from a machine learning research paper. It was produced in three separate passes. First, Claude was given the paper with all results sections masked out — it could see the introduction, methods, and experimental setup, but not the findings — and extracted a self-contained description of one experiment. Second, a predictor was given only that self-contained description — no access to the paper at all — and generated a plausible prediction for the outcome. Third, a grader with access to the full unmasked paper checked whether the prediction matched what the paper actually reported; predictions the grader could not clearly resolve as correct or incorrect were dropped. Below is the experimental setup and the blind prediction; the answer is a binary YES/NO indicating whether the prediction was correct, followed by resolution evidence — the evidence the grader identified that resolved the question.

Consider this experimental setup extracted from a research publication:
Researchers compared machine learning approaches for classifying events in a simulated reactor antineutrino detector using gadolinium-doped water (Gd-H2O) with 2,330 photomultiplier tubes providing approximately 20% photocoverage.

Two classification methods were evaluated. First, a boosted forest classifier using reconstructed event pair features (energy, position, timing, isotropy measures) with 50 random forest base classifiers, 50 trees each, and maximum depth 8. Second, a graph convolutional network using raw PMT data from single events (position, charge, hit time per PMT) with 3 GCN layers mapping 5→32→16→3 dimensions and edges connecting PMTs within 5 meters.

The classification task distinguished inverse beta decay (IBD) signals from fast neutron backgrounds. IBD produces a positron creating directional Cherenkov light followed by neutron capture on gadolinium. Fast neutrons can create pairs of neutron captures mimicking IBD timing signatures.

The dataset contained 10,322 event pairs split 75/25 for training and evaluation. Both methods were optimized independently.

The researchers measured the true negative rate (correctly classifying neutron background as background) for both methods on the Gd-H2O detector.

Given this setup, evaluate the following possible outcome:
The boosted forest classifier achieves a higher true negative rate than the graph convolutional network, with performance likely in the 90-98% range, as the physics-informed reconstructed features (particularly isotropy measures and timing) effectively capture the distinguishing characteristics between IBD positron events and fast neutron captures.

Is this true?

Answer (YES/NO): NO